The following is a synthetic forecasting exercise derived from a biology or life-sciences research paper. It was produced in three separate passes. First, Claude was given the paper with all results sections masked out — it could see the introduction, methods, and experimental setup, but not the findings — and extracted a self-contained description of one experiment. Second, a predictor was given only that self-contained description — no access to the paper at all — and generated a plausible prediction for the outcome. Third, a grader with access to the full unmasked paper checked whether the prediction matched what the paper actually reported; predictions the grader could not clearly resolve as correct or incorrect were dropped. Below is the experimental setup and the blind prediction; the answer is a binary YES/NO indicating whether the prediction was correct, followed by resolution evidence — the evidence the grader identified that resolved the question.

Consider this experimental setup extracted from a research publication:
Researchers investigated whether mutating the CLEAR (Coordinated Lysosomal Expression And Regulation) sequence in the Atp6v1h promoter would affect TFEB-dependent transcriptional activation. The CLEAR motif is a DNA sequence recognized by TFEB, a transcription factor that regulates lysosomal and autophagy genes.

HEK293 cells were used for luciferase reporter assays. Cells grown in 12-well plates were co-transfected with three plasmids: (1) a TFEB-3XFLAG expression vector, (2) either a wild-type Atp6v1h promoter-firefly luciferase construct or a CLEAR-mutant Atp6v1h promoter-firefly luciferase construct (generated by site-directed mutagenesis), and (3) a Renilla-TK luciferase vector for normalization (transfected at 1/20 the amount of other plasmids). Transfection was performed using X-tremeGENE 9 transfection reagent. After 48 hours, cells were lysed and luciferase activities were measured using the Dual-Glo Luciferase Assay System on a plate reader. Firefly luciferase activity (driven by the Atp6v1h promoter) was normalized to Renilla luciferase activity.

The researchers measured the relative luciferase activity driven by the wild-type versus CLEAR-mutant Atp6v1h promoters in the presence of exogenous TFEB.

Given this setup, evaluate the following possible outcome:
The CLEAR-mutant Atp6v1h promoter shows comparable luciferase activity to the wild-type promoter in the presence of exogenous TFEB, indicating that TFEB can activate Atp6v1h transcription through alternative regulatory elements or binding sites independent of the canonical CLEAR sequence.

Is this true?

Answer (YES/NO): NO